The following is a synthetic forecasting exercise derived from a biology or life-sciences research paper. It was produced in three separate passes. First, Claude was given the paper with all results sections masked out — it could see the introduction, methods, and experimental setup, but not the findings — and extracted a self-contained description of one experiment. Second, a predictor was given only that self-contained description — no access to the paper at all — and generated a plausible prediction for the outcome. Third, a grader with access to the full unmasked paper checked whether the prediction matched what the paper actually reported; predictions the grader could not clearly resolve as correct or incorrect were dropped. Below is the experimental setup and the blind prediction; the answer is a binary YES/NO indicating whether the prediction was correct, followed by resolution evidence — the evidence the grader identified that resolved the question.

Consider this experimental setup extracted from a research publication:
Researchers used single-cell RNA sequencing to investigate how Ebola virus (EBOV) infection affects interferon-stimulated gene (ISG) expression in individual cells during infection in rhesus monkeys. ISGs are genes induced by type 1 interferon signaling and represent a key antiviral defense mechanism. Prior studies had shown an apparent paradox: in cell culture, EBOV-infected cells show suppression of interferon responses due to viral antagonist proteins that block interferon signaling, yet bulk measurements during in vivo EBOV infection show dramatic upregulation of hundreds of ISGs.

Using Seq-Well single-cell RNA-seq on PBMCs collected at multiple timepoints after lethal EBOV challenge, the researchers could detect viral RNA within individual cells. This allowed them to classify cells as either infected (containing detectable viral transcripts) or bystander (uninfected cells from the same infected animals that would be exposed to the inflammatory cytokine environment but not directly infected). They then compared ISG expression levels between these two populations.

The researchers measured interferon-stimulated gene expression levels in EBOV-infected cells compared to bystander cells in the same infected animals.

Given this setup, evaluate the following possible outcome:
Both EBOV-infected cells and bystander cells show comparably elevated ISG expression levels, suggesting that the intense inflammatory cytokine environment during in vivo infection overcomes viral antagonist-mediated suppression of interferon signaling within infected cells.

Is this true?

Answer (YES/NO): NO